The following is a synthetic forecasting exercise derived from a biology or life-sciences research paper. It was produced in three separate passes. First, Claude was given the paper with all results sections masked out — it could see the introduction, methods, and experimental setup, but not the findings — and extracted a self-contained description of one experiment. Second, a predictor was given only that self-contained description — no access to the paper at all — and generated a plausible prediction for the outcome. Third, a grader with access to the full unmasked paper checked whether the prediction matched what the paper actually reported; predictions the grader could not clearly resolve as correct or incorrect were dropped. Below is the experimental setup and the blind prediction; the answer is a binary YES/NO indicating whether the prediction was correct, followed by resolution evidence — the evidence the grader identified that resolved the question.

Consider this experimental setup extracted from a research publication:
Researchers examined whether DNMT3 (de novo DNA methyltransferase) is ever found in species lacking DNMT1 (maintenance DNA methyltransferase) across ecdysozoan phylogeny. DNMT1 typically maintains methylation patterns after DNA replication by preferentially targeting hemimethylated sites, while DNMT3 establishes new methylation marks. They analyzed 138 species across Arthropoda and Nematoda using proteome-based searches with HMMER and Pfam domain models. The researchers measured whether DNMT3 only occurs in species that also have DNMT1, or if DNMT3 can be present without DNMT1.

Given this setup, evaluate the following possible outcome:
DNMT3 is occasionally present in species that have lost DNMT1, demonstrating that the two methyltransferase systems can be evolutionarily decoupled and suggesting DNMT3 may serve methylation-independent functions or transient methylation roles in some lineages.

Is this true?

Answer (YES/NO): YES